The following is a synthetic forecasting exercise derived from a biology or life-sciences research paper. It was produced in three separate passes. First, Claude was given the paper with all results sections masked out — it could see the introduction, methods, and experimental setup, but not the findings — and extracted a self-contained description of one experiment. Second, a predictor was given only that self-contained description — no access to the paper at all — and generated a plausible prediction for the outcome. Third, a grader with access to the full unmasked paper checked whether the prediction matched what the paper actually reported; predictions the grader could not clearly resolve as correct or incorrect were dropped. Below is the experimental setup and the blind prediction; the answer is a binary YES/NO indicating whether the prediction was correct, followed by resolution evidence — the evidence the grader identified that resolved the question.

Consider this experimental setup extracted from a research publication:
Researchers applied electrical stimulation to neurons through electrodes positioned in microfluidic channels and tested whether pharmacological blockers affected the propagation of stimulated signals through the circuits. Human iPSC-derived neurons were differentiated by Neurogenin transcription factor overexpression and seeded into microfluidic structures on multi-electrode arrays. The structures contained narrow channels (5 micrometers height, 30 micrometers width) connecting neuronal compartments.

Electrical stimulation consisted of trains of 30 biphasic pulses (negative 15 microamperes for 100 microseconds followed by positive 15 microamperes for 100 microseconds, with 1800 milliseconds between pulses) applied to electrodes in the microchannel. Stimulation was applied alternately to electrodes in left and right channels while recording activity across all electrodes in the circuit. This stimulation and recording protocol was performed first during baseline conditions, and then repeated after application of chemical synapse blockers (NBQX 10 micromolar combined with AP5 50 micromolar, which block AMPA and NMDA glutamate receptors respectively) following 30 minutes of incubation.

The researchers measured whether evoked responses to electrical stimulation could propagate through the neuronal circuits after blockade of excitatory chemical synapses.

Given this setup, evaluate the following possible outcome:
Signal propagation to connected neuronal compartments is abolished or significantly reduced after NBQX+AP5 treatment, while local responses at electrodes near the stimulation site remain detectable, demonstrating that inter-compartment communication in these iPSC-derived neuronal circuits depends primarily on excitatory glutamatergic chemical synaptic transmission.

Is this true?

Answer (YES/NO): NO